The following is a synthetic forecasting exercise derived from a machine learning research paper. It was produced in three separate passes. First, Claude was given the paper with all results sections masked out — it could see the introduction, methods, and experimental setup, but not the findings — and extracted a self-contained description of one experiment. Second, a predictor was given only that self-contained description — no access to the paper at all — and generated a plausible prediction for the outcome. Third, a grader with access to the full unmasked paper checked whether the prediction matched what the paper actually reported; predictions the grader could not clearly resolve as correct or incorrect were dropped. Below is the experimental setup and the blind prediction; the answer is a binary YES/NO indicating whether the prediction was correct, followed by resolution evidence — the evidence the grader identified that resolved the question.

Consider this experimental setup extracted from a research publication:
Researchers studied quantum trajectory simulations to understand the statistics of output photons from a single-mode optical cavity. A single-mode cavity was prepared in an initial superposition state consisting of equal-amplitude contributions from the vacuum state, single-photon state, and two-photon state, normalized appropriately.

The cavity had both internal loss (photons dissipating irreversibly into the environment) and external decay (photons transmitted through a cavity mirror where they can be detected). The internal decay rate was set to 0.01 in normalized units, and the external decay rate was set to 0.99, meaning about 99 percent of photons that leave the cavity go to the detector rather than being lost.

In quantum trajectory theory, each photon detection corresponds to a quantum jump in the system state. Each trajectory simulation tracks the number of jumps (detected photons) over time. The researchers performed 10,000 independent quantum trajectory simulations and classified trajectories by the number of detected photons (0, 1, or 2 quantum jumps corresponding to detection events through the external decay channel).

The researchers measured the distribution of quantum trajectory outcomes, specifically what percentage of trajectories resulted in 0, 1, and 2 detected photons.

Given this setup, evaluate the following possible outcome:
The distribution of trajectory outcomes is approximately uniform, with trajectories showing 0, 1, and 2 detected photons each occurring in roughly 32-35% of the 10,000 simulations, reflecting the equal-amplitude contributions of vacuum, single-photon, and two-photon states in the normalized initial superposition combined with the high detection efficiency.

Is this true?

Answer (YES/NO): YES